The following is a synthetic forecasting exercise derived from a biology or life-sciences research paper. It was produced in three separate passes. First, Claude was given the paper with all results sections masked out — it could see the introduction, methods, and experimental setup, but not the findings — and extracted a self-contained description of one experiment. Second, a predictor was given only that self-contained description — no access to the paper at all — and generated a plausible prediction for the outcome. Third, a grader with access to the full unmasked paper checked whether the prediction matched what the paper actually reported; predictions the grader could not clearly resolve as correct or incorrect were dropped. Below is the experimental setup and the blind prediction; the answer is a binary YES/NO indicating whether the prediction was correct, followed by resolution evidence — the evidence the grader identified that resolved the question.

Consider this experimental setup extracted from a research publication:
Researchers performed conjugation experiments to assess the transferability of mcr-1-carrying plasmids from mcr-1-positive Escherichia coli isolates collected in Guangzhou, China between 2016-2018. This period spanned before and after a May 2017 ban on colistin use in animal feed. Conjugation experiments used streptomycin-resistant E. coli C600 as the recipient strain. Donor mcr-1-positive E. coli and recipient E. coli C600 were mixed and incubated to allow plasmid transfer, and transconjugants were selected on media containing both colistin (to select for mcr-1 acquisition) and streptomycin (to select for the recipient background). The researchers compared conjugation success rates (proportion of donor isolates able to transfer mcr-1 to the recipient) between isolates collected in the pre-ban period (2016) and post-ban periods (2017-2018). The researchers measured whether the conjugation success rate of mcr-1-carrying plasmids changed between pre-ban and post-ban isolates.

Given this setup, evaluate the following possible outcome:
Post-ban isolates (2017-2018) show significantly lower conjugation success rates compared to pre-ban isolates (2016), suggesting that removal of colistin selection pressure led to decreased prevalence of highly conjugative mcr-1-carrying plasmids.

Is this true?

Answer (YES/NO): YES